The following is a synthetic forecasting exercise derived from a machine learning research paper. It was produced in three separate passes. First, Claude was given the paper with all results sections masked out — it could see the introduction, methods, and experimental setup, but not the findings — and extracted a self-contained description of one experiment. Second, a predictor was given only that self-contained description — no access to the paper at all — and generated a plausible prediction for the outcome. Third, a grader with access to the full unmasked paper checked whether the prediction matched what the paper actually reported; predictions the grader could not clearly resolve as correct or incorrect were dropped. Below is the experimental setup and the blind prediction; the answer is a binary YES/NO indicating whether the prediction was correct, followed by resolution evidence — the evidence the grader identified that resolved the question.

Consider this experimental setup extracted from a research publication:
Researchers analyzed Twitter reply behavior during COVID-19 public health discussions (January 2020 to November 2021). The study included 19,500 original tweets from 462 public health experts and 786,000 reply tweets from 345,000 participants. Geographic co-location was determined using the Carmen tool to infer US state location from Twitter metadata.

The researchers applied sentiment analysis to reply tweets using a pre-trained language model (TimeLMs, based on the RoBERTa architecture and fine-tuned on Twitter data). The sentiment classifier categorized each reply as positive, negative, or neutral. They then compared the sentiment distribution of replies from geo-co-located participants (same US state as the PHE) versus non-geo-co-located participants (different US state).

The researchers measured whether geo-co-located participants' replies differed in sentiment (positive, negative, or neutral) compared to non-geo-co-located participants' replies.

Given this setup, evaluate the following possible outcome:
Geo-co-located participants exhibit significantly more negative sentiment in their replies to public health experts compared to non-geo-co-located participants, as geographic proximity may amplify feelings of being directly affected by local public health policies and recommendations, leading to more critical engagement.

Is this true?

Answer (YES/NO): NO